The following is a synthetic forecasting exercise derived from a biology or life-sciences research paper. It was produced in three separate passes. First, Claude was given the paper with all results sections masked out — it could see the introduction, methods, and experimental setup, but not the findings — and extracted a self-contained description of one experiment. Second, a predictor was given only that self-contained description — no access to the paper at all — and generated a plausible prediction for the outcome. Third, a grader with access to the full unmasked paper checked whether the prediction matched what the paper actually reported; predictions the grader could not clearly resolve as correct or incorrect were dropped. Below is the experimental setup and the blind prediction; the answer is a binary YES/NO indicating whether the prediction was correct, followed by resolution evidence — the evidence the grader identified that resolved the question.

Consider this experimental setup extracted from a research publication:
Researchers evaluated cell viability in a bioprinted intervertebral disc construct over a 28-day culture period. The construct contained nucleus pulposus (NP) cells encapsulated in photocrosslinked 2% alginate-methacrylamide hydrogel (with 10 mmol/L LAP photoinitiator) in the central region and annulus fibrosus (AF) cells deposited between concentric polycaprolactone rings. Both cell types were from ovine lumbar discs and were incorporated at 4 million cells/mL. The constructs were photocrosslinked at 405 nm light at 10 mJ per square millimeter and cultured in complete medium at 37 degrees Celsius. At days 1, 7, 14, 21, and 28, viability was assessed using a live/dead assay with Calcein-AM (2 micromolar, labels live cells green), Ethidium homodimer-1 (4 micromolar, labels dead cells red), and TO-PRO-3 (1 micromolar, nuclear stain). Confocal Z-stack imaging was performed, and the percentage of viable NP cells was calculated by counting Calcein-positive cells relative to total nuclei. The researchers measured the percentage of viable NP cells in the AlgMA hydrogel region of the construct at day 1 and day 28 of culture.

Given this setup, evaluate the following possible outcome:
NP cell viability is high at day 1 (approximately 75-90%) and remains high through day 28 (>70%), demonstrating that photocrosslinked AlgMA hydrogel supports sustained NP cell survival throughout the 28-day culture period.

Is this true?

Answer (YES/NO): YES